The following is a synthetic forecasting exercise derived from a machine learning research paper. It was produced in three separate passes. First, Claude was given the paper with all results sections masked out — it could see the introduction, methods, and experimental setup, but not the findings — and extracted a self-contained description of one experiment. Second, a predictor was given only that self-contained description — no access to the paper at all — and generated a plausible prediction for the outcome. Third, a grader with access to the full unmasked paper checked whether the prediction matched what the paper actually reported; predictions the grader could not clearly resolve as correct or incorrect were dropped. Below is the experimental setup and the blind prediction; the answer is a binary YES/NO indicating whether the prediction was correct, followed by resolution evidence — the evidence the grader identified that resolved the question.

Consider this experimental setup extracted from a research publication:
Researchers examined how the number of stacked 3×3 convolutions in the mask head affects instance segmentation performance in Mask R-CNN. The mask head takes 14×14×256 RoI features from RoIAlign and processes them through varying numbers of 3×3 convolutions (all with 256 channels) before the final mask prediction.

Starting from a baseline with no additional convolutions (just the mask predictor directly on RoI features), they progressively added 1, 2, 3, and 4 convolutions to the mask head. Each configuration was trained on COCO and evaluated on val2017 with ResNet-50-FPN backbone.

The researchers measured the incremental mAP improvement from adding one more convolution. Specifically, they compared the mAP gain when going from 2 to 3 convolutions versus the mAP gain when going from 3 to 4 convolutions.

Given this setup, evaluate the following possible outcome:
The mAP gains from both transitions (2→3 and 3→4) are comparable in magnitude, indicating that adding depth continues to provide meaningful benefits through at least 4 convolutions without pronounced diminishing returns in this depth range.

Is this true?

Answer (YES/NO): NO